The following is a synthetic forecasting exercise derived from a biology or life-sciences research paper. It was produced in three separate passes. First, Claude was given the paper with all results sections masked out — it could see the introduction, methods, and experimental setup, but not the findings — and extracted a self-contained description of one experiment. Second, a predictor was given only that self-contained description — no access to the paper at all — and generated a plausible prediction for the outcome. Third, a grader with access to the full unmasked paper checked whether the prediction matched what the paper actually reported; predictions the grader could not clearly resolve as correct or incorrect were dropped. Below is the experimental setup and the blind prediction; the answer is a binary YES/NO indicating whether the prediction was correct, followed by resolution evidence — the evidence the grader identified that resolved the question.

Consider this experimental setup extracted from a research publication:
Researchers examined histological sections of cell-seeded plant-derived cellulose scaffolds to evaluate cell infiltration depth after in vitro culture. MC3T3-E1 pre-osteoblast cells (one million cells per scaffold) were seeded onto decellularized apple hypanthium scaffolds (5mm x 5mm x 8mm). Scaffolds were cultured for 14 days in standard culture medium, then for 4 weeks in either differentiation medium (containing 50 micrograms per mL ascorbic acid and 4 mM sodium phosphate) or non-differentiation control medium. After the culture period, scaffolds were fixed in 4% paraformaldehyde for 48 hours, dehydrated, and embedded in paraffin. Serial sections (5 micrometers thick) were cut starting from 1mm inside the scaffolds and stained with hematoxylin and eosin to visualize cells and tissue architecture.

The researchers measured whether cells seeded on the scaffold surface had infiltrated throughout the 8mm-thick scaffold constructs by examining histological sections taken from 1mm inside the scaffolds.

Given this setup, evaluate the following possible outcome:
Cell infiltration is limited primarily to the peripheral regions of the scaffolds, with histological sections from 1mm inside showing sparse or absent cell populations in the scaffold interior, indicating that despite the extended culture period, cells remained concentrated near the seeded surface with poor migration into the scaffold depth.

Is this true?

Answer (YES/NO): NO